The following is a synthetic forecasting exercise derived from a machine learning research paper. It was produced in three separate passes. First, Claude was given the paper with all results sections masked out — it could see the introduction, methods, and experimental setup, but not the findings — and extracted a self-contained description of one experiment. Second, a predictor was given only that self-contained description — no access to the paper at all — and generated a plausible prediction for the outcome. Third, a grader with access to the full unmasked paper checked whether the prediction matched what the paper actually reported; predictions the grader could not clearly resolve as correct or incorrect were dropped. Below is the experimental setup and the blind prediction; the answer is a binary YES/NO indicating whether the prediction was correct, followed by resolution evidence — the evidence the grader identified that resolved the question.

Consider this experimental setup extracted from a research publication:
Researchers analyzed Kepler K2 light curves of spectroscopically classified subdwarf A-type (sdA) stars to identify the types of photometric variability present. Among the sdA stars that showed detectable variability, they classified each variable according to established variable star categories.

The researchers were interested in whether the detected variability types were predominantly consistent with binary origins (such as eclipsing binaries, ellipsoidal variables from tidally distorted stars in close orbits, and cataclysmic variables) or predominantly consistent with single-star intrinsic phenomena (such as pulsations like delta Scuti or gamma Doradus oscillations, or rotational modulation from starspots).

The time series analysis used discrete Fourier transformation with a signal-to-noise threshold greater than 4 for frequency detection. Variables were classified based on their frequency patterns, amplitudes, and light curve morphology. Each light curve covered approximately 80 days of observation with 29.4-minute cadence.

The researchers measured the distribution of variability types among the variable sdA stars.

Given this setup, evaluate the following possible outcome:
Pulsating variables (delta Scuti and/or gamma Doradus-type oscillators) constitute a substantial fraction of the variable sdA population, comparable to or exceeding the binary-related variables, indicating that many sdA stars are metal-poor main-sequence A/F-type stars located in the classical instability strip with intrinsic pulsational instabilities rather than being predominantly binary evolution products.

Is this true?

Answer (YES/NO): NO